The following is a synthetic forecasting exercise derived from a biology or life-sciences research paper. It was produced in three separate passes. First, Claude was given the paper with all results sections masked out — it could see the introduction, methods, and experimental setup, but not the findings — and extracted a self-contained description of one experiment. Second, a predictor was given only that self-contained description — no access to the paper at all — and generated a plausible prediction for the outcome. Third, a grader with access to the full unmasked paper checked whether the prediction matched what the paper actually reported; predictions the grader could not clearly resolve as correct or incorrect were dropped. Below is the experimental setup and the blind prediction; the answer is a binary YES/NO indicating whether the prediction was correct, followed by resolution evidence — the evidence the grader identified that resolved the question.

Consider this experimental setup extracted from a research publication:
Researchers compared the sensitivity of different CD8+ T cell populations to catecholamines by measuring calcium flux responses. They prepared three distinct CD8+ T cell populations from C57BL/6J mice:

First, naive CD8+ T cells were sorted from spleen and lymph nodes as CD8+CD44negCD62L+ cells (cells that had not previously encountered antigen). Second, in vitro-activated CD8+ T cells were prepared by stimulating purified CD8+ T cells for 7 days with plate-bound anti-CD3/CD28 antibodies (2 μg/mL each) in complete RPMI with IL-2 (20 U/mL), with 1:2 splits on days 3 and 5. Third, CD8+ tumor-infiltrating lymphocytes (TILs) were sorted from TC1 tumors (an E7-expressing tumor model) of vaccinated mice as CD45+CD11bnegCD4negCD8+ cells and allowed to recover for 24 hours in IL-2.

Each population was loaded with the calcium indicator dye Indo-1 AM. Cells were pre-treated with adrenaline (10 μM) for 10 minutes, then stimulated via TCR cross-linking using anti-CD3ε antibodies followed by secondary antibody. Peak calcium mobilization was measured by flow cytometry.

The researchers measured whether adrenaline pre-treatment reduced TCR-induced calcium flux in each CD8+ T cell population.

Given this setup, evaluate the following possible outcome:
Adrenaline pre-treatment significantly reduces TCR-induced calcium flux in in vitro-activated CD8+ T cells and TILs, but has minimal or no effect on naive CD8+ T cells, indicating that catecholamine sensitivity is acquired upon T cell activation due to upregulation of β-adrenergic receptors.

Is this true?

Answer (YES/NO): NO